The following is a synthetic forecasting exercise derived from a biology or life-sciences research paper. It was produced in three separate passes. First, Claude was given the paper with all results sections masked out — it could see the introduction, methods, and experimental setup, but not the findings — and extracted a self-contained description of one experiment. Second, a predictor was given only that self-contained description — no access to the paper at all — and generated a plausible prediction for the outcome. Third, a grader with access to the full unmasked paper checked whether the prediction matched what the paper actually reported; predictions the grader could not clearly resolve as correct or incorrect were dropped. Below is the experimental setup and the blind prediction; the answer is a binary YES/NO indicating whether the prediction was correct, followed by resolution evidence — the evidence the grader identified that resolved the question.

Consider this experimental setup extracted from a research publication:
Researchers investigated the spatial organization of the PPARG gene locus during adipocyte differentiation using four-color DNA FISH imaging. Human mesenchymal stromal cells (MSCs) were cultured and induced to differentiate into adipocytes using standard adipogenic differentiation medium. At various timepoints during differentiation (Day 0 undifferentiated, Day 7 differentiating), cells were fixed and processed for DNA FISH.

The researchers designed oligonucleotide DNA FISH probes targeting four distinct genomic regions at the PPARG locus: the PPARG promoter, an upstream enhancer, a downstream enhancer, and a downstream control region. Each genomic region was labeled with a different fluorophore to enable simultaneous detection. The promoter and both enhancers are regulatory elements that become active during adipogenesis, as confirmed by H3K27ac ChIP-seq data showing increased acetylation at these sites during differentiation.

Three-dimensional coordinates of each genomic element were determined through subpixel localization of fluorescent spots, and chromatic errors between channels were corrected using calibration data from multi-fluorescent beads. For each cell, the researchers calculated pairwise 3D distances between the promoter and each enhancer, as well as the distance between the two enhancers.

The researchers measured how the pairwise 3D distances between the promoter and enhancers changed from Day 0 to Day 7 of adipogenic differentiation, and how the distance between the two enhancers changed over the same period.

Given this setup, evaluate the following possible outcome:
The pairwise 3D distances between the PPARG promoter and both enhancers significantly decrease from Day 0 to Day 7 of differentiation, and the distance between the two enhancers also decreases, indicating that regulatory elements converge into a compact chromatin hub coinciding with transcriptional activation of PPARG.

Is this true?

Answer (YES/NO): NO